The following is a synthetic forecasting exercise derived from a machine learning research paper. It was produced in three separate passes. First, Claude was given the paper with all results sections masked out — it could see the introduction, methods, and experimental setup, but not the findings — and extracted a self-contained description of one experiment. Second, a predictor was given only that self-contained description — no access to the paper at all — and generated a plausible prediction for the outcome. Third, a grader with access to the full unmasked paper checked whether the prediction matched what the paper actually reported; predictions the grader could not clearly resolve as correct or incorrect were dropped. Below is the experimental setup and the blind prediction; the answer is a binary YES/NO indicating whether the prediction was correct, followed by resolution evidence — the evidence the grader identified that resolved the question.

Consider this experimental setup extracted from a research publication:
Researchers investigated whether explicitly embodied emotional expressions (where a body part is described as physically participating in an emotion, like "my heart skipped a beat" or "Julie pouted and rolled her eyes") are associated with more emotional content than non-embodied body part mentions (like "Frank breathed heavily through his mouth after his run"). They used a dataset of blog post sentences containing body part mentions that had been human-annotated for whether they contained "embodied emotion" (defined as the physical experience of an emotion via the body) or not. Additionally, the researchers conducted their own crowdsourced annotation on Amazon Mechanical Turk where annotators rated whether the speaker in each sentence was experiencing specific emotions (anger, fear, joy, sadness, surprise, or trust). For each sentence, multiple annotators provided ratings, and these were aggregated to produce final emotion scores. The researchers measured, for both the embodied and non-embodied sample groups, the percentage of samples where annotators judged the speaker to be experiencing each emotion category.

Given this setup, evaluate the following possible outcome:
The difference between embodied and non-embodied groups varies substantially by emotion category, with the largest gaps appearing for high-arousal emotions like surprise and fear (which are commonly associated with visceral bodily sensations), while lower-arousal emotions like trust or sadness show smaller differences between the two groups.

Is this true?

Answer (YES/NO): NO